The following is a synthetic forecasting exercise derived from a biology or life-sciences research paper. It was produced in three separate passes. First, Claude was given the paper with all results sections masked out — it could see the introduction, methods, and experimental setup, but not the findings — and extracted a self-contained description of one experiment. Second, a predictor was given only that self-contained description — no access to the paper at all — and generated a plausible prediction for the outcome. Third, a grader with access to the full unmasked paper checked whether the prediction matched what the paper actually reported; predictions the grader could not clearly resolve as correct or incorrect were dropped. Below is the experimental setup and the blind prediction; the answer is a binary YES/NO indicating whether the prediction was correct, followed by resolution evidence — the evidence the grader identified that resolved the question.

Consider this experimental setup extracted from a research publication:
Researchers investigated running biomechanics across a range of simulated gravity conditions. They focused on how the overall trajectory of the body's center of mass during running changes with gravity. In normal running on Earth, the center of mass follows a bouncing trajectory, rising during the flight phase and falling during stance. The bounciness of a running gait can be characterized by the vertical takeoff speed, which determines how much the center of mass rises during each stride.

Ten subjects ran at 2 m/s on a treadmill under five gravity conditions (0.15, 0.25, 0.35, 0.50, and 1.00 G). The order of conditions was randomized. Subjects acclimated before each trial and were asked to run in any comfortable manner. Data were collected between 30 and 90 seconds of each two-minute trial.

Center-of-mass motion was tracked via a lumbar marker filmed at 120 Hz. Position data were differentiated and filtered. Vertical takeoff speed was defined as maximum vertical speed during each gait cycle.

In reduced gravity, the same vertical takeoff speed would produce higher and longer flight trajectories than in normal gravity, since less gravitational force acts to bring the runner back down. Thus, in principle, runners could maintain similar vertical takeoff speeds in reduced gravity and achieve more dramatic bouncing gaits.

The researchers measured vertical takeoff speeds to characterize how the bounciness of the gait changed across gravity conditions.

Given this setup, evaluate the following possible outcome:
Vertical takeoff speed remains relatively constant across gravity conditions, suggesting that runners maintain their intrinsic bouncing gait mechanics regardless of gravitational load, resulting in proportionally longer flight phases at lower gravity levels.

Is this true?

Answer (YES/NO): NO